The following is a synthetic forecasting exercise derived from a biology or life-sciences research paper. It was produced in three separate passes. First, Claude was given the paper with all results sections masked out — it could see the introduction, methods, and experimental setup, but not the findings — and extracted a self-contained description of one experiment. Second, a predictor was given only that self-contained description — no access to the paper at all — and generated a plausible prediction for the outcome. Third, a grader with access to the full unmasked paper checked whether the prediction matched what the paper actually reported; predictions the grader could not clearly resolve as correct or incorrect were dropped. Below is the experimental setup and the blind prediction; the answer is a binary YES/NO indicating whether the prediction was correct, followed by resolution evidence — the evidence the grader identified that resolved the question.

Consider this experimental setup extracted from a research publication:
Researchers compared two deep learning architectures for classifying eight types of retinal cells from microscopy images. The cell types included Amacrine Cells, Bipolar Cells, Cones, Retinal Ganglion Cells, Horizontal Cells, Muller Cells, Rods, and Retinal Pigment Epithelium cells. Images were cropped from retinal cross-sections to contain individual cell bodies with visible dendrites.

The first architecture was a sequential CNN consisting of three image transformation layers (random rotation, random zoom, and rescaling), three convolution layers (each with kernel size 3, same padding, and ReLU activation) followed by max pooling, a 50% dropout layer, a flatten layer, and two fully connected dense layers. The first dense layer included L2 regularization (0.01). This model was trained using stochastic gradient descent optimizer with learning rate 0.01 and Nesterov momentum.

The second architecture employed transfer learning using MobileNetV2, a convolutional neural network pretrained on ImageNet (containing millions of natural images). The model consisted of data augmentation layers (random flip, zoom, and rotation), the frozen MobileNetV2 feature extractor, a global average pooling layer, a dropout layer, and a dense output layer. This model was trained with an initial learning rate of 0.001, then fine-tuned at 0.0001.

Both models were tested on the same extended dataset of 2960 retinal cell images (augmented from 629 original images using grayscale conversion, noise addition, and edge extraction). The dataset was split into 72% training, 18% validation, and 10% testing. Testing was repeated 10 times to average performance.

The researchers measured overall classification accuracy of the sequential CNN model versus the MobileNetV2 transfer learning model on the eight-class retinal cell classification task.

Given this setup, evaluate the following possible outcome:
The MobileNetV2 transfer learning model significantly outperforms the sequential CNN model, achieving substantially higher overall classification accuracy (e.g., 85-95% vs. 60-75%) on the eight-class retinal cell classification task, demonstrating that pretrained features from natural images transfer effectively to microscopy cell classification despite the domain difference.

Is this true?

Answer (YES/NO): NO